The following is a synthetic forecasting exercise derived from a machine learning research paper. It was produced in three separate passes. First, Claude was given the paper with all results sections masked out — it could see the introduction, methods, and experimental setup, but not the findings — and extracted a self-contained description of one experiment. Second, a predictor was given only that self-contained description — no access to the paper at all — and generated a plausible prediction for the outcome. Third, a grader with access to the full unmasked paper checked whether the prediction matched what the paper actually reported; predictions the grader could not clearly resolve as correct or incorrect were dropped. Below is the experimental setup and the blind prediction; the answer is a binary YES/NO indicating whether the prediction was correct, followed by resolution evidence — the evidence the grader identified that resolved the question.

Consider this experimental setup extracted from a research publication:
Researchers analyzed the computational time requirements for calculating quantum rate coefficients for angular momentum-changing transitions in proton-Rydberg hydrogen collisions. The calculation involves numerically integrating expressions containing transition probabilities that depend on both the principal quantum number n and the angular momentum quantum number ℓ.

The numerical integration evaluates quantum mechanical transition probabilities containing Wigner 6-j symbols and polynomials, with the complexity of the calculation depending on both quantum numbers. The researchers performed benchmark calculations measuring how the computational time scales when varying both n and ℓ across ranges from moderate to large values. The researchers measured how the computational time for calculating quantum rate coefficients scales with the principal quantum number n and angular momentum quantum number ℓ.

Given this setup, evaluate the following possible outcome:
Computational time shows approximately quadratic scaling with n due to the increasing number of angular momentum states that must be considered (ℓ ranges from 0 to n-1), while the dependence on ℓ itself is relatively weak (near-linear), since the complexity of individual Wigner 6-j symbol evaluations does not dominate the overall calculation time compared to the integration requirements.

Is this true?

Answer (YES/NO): NO